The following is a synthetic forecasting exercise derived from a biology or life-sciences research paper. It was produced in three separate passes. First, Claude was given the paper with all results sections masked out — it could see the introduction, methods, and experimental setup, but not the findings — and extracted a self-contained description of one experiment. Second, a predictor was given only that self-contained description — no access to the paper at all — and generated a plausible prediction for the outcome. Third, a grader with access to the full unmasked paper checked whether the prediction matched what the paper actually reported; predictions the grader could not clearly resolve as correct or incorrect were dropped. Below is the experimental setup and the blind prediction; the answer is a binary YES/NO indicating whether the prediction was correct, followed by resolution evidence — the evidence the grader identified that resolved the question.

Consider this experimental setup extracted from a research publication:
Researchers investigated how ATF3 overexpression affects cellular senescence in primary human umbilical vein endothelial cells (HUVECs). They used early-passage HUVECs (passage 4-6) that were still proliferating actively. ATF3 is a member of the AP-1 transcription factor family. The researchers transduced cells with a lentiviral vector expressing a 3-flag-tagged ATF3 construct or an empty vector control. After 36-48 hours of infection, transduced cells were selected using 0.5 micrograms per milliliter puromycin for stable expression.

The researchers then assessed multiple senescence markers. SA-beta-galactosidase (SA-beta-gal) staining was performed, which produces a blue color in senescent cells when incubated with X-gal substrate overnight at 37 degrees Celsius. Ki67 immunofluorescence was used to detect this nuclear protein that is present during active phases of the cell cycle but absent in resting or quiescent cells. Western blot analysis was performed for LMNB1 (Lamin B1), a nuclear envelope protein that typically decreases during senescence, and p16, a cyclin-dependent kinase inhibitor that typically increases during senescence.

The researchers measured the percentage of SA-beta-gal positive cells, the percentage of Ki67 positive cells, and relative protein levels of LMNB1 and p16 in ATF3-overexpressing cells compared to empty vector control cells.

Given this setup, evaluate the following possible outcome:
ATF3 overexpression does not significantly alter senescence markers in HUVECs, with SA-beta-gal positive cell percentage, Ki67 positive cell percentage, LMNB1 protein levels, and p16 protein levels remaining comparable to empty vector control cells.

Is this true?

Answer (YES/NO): NO